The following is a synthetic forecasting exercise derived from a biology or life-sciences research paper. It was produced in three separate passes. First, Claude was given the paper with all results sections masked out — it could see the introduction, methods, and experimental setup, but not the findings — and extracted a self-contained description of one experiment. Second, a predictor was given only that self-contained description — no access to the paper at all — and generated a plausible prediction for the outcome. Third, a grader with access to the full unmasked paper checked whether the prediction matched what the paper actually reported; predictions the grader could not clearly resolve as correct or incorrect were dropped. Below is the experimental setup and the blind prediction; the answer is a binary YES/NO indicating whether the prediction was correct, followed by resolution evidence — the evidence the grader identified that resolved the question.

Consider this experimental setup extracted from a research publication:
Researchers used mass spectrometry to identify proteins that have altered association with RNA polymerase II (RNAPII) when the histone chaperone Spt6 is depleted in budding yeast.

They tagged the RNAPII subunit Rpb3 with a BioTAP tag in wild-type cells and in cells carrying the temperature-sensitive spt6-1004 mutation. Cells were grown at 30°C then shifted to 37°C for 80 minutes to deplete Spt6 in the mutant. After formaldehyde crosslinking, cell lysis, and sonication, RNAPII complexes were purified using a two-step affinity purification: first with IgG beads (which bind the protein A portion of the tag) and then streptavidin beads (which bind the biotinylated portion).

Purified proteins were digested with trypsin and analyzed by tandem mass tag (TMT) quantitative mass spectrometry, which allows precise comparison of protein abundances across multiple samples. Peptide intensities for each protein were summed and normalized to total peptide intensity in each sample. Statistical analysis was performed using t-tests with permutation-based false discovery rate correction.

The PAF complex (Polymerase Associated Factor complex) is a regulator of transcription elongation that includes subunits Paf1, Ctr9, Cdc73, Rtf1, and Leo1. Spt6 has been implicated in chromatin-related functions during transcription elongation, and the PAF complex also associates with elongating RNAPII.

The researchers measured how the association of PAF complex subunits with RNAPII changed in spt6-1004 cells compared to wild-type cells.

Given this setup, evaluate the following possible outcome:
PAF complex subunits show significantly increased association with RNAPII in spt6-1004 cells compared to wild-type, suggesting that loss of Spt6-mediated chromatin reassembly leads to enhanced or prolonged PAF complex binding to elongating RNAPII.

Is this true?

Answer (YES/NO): NO